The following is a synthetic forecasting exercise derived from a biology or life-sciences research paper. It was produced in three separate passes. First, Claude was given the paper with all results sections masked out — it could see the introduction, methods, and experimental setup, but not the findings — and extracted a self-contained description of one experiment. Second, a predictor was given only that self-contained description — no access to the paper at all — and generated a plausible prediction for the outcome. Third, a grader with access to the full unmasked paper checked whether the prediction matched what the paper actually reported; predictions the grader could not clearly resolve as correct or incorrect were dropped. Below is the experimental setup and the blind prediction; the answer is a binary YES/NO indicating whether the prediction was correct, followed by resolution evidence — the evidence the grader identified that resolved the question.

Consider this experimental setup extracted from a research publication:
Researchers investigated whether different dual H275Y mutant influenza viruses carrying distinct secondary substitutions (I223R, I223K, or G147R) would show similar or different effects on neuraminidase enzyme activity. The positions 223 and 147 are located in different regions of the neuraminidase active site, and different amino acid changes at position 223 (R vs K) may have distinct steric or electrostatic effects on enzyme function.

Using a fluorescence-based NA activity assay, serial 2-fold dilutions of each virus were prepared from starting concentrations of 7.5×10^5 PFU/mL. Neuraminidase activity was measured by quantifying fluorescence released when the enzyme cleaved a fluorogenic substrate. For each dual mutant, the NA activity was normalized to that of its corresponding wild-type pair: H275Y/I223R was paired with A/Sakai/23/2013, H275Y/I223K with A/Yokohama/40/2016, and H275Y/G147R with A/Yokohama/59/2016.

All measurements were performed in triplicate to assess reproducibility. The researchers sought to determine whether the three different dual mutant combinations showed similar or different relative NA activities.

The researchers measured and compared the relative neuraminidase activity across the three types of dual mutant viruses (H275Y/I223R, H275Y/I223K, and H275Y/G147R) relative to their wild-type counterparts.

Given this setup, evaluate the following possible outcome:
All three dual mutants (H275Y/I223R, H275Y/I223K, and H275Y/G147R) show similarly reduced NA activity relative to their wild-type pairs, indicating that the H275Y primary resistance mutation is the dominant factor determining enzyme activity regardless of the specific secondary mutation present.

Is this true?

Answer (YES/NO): NO